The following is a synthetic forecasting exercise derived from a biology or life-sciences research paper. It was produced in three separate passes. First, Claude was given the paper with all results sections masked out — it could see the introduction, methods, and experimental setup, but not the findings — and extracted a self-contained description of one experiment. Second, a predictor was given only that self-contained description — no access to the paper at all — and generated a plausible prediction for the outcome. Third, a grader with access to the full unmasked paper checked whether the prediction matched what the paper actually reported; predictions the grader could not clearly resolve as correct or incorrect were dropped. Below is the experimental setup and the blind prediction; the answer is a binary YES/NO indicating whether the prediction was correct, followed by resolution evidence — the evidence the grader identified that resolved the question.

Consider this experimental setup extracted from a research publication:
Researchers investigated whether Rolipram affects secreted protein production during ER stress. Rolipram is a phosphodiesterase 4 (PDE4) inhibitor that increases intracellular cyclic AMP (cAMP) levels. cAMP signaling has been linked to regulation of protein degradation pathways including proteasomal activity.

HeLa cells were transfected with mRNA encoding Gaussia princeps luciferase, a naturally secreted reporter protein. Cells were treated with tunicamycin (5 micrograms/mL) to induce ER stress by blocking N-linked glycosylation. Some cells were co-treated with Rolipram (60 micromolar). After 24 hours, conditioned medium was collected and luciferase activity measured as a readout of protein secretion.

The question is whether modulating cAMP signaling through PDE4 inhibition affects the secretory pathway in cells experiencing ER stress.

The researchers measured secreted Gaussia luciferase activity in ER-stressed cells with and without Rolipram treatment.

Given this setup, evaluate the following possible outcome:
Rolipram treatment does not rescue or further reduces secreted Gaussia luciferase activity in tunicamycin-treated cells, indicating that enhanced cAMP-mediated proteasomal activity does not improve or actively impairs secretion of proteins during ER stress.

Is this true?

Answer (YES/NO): NO